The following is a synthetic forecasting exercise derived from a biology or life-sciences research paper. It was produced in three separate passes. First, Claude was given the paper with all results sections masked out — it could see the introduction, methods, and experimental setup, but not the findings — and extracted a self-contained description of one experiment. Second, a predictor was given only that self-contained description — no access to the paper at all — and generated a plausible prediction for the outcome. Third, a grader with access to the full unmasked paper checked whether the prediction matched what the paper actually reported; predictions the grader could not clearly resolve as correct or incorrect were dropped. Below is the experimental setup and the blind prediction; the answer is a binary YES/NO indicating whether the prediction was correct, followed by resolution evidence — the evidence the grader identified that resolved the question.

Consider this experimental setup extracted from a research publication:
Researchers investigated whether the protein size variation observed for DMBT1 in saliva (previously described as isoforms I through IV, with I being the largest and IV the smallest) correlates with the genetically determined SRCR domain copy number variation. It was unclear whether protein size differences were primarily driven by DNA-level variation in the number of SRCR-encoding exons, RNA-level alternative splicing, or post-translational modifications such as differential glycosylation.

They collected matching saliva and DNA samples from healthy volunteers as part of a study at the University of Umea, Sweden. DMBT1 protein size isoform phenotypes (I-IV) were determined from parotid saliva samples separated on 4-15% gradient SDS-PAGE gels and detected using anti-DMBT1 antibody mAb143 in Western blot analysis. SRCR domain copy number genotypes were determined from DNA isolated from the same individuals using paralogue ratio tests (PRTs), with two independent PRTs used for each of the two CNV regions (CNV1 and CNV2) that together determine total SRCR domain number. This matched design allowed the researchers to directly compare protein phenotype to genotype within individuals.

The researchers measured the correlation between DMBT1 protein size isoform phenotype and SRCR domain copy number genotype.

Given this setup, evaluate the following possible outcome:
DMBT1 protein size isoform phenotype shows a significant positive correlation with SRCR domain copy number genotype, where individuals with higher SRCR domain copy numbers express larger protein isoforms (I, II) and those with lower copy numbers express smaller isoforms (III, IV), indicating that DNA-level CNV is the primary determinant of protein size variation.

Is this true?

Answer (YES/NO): NO